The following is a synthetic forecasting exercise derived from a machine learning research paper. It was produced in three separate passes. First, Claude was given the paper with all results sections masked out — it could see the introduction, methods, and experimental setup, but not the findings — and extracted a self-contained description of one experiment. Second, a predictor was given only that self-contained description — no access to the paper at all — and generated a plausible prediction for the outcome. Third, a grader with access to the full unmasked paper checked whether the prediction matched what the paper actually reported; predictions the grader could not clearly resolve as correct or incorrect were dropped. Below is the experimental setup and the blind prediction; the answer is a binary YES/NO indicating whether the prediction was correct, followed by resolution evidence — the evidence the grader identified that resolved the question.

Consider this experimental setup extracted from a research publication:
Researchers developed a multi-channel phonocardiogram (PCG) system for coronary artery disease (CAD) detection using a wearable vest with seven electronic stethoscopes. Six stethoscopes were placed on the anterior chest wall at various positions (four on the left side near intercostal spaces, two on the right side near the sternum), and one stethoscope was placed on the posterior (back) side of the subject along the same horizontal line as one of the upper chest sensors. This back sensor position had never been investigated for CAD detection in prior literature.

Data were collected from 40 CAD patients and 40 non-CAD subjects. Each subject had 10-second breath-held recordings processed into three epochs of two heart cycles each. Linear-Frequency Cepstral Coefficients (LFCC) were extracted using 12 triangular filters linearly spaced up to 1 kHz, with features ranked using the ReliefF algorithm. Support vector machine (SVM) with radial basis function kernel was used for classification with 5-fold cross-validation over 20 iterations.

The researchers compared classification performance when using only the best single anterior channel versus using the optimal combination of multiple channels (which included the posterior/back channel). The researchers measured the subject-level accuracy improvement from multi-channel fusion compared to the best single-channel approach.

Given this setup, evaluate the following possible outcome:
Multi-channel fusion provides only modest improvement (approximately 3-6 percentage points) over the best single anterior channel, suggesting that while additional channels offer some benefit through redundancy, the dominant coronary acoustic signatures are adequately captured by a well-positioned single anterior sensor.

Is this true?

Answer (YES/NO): NO